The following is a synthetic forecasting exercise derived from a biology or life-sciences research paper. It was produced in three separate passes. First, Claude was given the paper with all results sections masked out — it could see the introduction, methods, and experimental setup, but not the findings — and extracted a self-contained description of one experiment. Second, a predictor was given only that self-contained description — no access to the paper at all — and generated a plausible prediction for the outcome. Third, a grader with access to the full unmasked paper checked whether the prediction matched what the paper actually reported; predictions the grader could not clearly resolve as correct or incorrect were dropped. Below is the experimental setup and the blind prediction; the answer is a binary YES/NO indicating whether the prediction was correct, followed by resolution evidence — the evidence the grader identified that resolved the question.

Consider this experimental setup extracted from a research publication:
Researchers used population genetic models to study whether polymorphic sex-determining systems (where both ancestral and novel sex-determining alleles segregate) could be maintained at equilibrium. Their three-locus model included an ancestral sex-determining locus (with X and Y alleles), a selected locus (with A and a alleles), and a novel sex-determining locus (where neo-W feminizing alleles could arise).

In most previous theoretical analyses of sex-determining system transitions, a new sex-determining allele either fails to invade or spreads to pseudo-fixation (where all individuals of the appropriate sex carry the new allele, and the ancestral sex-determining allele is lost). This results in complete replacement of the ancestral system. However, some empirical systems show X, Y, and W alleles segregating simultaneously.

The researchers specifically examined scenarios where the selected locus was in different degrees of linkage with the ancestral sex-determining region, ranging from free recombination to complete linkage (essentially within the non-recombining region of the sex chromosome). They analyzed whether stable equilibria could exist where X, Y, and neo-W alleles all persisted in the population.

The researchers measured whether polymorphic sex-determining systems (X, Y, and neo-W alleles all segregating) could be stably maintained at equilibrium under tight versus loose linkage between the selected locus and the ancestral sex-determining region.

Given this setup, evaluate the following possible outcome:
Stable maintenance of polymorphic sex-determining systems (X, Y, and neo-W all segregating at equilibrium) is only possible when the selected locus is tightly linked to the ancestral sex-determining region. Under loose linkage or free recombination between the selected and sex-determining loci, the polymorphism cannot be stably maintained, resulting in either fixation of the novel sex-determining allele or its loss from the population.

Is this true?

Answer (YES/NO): YES